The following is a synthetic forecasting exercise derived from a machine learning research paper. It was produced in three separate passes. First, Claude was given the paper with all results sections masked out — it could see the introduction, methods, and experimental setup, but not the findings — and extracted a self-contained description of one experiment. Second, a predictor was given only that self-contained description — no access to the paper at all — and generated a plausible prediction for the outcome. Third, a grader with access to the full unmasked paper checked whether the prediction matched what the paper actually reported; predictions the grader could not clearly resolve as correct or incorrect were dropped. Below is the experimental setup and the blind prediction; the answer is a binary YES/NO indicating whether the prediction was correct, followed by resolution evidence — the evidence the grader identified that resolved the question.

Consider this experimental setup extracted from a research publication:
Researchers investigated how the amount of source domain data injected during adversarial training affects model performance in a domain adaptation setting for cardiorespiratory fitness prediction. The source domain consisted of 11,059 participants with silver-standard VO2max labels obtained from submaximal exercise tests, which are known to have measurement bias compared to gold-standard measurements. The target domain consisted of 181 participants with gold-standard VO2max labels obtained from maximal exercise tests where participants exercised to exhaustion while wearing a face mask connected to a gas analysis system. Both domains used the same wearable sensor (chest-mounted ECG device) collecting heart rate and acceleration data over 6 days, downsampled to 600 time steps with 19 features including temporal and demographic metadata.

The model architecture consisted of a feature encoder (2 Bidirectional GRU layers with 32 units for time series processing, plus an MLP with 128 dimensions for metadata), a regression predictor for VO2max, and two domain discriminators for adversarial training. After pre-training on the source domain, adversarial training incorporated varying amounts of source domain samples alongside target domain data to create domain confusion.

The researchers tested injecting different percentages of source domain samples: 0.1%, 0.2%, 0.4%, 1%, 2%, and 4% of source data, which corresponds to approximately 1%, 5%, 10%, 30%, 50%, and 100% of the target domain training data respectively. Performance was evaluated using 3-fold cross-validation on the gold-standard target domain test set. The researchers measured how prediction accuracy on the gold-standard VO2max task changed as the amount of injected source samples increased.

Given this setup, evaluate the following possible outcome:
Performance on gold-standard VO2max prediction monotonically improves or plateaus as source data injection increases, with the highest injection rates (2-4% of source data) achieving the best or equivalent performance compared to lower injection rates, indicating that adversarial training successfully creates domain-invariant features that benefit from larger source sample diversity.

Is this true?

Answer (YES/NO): NO